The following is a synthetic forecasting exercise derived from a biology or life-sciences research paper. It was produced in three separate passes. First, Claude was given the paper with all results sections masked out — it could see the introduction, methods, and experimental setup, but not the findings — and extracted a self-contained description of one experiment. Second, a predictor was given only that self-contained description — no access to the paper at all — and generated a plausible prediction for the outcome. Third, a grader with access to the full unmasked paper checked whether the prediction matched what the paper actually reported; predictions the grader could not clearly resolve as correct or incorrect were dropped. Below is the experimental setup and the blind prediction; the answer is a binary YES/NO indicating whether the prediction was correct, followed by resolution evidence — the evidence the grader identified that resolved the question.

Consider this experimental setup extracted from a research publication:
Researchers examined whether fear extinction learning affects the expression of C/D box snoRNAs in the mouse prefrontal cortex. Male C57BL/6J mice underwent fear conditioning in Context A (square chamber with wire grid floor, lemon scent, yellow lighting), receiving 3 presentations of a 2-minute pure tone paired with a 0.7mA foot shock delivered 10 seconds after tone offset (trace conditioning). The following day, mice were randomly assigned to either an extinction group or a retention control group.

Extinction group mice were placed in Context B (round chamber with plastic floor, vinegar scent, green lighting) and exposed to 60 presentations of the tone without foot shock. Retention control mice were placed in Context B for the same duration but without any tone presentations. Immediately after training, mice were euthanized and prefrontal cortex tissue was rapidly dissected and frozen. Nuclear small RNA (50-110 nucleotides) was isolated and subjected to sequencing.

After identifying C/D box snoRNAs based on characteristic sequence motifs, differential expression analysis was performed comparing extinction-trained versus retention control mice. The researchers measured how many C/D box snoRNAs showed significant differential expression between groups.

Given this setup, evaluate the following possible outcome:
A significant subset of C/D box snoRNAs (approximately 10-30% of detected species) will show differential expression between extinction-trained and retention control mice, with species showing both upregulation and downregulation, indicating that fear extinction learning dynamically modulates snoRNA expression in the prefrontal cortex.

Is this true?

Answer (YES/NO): YES